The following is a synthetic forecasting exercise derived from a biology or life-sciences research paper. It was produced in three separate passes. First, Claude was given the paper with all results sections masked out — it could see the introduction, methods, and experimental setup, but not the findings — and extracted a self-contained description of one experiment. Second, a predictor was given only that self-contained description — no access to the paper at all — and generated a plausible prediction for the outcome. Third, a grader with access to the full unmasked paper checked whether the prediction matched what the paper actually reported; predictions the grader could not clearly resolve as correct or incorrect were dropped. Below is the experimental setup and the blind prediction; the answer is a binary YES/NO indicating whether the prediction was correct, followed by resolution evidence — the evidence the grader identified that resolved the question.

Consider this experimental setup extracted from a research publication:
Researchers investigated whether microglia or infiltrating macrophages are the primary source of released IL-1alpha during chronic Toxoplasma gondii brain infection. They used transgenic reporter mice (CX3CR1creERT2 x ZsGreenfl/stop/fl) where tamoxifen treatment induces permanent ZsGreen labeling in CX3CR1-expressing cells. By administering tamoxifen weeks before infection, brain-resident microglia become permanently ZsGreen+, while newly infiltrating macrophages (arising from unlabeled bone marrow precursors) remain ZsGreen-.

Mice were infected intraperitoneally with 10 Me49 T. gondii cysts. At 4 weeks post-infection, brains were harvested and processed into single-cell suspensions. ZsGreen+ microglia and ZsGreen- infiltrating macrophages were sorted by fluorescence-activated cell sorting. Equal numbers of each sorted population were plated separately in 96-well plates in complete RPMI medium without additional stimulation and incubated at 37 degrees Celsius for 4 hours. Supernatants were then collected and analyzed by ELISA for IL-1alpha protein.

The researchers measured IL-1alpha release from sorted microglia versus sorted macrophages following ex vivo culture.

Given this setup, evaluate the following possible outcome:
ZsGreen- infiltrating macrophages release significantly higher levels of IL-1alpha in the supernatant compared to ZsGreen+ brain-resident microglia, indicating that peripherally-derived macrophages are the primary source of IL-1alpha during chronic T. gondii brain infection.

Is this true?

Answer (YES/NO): NO